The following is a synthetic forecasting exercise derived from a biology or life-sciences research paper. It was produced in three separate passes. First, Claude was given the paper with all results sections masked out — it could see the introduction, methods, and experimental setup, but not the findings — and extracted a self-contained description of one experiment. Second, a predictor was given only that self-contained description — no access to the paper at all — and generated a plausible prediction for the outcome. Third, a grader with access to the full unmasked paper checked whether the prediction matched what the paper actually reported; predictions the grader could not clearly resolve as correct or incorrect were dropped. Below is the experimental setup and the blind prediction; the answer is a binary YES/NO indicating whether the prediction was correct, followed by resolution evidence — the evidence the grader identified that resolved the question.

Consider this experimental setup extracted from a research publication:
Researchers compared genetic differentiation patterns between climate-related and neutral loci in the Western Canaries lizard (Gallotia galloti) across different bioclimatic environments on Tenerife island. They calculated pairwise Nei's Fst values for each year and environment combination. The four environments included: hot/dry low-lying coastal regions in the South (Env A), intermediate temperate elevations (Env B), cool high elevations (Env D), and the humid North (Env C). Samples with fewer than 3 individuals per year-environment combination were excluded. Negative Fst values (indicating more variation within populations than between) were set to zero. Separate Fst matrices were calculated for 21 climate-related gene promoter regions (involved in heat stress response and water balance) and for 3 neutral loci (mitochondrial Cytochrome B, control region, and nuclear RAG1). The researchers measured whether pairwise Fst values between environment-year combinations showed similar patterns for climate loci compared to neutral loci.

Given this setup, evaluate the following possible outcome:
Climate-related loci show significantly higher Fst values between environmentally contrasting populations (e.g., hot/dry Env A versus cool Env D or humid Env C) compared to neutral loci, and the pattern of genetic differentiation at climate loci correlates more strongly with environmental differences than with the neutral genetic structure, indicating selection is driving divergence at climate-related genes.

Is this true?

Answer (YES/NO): NO